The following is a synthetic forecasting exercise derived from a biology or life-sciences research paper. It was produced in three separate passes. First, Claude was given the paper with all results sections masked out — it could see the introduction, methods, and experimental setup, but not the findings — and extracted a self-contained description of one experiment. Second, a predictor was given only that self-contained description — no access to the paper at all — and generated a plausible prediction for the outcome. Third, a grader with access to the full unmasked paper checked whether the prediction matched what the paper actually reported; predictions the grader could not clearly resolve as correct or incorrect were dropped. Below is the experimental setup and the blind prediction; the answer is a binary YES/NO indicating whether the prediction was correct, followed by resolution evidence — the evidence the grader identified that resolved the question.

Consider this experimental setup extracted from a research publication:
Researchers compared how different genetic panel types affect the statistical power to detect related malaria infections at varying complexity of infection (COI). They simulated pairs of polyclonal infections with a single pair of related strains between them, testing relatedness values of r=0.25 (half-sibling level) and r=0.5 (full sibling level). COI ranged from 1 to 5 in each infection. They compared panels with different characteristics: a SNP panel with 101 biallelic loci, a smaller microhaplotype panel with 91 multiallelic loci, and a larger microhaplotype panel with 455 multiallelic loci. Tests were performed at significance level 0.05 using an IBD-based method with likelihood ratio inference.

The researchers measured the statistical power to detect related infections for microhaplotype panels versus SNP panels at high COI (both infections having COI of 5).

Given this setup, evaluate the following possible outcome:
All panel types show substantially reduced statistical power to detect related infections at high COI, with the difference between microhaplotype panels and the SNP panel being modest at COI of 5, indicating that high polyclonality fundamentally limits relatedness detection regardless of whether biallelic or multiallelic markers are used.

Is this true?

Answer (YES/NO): NO